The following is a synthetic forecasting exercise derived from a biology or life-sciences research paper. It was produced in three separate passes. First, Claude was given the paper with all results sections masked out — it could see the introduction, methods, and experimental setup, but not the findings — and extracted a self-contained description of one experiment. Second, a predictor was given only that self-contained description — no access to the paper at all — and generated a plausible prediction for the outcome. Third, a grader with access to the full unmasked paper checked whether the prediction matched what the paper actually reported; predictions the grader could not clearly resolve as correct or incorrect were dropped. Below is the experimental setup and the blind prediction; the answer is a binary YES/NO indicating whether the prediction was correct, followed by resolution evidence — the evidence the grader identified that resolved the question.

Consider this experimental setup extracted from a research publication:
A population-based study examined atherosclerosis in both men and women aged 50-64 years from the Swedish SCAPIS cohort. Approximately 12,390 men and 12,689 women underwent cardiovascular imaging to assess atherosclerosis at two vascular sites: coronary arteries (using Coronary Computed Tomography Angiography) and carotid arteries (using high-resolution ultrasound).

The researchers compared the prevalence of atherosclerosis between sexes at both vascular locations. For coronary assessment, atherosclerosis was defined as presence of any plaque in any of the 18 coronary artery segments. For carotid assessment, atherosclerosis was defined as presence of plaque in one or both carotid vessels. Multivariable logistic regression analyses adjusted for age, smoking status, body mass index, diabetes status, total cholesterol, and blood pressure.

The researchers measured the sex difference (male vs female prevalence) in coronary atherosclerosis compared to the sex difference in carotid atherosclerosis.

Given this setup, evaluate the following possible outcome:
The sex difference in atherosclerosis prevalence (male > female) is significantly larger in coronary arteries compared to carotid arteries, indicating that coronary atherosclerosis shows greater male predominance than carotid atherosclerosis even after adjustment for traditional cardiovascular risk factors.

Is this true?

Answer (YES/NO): YES